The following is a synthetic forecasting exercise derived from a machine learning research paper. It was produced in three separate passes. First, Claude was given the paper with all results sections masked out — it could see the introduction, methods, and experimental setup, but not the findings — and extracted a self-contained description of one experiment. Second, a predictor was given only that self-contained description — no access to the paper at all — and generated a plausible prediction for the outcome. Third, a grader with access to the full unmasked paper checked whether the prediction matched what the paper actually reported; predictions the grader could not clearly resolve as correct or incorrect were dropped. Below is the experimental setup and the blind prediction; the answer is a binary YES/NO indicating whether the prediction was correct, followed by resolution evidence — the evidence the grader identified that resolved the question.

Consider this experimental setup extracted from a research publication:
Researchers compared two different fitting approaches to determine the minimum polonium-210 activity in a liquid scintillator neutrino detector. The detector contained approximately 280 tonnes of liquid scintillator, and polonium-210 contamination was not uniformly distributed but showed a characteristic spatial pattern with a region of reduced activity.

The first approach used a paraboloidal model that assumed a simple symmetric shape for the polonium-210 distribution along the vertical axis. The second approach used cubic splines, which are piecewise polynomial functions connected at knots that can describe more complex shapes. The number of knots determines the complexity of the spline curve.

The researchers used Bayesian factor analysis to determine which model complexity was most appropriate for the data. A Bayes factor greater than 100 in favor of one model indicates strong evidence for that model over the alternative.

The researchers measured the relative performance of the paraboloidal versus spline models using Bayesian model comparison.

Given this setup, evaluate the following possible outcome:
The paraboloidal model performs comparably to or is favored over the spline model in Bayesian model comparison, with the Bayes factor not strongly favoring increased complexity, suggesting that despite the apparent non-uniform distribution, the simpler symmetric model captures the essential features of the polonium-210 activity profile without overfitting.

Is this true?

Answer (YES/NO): NO